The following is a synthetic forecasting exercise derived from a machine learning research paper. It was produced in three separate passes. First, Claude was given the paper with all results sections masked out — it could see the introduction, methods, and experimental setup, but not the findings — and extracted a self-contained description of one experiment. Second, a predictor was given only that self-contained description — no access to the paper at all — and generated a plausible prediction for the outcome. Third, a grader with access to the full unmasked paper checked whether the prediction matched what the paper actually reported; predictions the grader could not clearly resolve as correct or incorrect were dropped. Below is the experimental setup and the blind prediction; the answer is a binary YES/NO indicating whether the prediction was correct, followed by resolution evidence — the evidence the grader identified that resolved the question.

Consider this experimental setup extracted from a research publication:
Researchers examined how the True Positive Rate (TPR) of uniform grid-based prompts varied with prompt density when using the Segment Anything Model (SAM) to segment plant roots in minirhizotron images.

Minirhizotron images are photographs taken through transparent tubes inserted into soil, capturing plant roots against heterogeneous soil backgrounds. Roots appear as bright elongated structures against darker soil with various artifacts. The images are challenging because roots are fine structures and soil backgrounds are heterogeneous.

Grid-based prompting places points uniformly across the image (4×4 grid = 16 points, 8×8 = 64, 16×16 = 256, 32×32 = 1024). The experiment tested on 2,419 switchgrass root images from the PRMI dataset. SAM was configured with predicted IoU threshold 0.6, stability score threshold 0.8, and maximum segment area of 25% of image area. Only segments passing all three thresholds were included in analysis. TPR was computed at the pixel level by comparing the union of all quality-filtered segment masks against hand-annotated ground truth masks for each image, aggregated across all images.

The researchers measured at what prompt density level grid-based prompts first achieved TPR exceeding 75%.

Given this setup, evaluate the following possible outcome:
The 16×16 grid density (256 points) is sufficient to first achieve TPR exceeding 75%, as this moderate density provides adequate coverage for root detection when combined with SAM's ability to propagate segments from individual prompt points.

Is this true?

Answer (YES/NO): YES